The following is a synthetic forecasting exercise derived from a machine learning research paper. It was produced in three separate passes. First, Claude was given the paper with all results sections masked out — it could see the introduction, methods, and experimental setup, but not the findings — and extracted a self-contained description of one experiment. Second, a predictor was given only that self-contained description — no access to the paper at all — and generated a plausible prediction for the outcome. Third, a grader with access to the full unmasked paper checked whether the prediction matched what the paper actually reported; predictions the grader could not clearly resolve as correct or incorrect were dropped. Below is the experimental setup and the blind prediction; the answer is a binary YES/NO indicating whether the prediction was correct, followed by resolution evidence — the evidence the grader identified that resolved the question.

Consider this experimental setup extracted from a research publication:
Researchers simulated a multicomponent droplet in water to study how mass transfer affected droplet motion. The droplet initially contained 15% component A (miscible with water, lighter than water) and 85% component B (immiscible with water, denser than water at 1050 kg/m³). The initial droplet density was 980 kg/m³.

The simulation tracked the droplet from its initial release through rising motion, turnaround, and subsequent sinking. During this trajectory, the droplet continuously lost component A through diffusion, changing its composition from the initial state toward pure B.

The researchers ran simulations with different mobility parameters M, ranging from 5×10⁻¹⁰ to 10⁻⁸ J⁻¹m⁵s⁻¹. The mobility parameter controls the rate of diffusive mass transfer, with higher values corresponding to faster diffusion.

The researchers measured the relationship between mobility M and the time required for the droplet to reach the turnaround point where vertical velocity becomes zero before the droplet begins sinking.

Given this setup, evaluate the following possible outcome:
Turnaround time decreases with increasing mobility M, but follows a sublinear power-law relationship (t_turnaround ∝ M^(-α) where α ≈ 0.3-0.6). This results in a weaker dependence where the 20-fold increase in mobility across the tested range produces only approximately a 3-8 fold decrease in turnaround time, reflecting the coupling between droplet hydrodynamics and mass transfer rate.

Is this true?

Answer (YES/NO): NO